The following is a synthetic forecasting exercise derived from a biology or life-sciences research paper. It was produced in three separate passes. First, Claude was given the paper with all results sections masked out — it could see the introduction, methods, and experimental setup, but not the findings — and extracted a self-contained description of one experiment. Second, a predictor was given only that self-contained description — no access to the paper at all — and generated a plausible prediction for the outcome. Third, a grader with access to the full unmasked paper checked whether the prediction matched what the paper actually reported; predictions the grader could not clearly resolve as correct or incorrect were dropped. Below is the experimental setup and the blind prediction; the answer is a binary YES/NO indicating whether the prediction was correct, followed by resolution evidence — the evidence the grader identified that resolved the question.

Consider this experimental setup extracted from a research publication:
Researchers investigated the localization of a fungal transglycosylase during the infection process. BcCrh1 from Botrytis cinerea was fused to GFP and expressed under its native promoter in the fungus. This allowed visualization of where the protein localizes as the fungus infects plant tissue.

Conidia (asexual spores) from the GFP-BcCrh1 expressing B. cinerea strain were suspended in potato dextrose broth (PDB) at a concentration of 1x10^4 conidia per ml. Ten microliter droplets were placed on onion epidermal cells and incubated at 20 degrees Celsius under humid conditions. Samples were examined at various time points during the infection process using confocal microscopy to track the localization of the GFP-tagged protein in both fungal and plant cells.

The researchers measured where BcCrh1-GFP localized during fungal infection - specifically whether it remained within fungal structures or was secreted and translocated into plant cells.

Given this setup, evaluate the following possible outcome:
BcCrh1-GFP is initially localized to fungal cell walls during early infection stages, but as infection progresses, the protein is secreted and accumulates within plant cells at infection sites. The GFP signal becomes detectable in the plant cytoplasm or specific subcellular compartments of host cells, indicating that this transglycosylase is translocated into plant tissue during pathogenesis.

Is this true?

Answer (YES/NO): NO